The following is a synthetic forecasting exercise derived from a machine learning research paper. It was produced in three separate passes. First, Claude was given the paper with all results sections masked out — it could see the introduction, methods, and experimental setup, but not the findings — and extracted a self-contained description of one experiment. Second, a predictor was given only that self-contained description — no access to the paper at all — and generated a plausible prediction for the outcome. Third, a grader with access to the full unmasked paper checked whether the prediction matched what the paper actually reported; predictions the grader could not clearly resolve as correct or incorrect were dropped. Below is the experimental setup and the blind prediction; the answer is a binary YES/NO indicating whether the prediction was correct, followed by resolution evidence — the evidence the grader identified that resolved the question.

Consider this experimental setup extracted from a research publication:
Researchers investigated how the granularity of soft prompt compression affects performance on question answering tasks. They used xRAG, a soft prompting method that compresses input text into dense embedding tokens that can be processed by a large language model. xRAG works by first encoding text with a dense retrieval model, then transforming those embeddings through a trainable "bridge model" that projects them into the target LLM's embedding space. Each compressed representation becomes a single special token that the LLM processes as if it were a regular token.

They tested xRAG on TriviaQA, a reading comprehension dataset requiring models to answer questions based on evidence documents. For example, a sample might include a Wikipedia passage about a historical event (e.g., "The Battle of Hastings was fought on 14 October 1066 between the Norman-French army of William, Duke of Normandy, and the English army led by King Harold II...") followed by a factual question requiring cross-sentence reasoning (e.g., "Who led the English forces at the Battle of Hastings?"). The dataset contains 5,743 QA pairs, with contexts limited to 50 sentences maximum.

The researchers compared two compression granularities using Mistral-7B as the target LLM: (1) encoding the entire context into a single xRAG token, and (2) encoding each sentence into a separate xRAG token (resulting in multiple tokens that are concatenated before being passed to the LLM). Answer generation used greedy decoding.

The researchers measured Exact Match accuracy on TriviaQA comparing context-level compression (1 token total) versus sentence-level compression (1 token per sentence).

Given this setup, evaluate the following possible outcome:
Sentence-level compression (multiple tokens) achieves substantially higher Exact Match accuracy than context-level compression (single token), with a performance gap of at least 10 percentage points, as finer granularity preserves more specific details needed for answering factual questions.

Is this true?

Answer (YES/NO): NO